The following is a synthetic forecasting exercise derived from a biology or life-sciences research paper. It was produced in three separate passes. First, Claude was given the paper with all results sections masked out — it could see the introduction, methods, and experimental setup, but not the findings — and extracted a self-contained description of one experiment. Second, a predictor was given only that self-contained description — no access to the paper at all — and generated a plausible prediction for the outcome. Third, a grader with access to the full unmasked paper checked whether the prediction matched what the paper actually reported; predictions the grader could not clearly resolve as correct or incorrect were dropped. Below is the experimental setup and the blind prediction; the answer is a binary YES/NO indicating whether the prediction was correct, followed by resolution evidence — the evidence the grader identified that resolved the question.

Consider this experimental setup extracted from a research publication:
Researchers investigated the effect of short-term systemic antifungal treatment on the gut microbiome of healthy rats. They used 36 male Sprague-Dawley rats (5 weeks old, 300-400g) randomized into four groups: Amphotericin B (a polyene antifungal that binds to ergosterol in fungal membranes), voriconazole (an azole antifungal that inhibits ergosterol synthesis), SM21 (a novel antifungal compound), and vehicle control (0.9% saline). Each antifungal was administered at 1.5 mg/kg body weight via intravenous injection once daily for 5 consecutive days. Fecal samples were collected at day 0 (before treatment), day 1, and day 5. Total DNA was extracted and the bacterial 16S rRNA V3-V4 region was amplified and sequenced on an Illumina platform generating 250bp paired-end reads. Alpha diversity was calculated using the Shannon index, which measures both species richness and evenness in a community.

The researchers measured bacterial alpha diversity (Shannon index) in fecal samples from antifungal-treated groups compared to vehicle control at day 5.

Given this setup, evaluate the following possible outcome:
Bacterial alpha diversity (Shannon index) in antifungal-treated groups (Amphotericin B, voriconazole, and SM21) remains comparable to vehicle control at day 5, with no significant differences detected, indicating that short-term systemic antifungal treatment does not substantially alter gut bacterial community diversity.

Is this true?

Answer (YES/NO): NO